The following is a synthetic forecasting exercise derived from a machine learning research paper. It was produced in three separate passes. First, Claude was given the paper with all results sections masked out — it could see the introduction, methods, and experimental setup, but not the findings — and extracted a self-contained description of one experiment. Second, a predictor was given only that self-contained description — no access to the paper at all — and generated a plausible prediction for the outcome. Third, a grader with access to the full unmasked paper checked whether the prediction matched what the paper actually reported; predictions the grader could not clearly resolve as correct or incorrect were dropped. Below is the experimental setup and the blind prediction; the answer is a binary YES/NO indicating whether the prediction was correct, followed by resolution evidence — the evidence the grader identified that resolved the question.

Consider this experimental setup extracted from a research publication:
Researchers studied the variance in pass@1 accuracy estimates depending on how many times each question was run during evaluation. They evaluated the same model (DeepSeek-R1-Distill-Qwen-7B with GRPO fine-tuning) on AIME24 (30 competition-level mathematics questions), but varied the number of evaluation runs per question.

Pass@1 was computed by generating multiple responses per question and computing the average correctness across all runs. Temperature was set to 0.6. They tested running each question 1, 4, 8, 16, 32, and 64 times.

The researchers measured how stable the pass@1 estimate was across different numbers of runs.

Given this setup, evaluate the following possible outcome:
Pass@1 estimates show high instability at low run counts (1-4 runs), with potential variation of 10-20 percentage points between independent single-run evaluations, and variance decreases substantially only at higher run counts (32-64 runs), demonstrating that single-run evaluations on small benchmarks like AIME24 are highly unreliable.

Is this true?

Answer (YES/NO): NO